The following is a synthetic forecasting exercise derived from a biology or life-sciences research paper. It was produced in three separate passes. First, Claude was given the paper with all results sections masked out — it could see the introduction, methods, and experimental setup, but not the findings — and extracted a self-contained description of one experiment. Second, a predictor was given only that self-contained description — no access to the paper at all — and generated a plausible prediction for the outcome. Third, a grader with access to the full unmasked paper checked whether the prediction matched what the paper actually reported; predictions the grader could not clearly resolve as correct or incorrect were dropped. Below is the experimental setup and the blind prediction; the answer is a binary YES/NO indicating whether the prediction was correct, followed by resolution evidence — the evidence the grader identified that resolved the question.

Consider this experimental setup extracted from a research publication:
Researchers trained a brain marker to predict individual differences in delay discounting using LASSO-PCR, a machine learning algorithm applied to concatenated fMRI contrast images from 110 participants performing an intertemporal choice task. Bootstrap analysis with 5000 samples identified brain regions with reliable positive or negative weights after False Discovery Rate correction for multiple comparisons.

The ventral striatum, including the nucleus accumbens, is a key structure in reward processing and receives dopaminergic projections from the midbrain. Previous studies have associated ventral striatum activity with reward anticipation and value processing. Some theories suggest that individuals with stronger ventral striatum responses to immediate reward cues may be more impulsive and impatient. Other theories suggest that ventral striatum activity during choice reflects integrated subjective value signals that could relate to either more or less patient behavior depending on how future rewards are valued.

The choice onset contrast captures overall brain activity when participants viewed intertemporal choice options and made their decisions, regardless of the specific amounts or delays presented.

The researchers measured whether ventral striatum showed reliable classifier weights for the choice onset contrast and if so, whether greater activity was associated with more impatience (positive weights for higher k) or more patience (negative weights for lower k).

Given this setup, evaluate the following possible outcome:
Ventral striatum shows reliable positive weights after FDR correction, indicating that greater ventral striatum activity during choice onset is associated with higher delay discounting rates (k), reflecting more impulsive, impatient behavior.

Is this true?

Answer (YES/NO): YES